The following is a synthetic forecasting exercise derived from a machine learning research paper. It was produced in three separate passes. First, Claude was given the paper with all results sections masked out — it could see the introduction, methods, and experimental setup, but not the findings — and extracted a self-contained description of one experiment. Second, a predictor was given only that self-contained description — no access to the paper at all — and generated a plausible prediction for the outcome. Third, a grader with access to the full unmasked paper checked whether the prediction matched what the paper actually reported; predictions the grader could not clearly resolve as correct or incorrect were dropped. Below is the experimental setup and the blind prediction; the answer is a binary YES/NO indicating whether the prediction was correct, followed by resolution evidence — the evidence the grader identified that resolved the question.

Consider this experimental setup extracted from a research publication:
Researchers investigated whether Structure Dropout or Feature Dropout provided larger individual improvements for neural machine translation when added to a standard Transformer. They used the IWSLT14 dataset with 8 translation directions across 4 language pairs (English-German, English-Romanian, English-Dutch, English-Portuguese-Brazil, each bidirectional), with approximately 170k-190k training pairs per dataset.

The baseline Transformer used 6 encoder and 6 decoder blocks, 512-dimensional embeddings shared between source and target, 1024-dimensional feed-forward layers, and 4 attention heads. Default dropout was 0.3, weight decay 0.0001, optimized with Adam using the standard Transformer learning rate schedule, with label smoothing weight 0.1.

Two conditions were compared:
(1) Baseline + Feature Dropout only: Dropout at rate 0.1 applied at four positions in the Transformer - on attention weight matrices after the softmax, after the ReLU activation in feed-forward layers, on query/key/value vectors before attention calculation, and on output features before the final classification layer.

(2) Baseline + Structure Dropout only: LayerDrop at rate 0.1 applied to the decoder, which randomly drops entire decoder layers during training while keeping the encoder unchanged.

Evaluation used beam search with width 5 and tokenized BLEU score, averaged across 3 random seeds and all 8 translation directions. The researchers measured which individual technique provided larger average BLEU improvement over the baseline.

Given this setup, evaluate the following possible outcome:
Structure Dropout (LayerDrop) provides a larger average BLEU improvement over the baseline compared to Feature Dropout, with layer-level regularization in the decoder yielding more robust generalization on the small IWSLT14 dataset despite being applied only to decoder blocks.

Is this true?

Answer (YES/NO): NO